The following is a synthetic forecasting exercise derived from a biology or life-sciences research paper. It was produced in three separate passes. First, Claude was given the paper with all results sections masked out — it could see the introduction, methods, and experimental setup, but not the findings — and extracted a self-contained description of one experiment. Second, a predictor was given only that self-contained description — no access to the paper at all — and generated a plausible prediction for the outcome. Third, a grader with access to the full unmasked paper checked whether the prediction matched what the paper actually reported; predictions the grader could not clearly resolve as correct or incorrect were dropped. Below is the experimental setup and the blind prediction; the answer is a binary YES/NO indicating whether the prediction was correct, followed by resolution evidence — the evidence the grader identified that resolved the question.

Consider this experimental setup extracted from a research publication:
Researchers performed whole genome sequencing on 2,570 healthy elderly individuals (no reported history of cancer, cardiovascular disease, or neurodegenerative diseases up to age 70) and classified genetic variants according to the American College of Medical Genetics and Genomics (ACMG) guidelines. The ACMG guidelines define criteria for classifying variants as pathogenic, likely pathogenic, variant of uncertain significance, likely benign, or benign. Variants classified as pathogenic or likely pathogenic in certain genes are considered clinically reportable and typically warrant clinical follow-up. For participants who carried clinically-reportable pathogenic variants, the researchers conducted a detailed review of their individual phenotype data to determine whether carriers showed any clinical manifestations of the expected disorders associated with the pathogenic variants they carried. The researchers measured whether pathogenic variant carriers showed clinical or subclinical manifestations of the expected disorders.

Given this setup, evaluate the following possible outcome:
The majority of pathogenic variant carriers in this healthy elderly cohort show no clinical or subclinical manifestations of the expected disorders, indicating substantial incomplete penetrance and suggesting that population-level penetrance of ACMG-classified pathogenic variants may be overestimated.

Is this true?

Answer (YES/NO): YES